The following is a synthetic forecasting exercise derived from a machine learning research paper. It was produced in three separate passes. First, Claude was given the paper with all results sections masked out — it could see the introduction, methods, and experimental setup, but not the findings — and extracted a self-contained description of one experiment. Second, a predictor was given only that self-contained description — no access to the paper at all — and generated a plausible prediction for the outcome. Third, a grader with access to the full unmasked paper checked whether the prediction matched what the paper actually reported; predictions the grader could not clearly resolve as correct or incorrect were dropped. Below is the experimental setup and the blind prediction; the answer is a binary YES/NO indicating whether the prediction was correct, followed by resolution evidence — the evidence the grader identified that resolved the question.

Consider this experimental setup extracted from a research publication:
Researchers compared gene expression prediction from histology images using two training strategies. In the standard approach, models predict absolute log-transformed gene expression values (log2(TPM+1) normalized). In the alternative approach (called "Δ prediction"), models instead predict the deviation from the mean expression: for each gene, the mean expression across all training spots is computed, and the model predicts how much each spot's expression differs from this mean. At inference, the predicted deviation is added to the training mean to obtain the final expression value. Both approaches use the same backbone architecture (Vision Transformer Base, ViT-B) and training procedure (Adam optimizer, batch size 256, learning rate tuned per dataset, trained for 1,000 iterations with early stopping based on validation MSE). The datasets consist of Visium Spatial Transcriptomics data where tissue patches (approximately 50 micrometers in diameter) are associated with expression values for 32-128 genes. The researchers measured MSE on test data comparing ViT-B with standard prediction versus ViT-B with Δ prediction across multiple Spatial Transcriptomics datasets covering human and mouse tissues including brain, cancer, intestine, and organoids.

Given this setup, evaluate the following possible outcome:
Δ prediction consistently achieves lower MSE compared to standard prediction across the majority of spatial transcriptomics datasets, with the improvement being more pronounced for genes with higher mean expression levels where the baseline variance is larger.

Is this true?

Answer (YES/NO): NO